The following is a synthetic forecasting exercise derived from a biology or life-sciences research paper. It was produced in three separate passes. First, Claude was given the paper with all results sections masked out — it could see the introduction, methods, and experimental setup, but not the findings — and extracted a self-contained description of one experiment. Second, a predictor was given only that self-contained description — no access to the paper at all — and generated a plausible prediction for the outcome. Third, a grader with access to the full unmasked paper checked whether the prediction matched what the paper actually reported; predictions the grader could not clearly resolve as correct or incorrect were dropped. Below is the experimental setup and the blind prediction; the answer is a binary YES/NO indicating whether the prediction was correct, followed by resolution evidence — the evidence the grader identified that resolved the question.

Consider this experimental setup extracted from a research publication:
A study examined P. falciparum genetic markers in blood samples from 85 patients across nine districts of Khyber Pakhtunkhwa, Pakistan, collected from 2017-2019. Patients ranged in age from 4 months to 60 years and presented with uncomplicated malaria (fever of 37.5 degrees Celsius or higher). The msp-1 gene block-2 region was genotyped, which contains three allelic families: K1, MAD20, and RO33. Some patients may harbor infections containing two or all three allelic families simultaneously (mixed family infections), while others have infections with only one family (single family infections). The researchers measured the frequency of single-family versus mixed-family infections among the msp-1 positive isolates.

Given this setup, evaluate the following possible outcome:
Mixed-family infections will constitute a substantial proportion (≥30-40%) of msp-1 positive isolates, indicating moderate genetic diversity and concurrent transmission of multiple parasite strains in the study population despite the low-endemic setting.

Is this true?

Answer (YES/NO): YES